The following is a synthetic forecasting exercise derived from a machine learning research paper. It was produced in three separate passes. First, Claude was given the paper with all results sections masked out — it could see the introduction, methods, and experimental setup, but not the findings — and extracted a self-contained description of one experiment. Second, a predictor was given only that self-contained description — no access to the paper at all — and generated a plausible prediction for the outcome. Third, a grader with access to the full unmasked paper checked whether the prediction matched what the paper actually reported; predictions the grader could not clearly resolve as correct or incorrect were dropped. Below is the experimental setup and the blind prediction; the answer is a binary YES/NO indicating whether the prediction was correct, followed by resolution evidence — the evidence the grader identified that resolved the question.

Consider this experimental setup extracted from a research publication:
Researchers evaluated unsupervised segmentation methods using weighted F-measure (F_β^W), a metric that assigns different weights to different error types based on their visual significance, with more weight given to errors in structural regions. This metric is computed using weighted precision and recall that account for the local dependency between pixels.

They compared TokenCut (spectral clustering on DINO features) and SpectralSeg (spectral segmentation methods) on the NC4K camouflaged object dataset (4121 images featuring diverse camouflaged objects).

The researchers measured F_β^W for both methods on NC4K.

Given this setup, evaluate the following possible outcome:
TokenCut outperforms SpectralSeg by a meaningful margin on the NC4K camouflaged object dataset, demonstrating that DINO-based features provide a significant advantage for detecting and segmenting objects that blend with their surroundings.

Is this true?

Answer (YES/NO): NO